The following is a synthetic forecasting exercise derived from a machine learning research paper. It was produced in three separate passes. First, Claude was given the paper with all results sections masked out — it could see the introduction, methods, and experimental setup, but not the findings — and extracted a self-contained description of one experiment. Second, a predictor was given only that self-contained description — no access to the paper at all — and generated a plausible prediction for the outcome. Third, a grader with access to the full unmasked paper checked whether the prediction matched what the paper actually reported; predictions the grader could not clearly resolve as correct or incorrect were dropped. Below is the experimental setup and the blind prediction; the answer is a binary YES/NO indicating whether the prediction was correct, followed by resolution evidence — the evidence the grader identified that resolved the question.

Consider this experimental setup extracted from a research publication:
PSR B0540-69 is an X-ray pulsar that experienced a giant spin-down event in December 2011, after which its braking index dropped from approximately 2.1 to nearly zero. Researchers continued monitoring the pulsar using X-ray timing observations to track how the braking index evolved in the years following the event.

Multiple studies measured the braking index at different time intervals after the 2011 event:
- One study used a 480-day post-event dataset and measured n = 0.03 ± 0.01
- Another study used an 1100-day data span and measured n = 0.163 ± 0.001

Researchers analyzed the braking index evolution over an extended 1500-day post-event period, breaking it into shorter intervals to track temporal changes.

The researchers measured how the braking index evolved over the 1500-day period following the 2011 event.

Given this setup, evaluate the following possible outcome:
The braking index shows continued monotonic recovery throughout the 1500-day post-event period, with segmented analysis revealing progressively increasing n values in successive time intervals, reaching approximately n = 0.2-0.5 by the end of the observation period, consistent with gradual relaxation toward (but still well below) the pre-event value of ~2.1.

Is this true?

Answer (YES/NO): NO